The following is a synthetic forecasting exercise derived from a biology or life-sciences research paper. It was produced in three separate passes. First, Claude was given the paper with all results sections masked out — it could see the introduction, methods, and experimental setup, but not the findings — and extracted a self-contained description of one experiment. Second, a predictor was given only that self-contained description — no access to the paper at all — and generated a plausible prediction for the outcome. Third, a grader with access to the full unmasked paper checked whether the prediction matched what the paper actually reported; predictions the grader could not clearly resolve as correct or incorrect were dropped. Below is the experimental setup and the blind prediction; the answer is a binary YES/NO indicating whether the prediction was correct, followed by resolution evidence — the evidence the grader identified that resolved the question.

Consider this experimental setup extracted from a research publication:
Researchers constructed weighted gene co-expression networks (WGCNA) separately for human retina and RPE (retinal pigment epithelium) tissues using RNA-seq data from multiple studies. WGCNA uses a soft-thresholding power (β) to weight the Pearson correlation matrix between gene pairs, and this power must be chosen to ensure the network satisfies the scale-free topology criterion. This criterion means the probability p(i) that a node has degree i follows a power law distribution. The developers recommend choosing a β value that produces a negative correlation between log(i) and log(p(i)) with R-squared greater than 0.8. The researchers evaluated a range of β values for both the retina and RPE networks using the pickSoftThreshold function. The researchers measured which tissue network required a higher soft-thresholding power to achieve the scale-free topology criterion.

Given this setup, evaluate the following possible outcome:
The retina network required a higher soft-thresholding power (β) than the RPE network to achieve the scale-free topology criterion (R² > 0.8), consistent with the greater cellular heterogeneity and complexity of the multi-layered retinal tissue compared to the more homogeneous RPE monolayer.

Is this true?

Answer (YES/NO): NO